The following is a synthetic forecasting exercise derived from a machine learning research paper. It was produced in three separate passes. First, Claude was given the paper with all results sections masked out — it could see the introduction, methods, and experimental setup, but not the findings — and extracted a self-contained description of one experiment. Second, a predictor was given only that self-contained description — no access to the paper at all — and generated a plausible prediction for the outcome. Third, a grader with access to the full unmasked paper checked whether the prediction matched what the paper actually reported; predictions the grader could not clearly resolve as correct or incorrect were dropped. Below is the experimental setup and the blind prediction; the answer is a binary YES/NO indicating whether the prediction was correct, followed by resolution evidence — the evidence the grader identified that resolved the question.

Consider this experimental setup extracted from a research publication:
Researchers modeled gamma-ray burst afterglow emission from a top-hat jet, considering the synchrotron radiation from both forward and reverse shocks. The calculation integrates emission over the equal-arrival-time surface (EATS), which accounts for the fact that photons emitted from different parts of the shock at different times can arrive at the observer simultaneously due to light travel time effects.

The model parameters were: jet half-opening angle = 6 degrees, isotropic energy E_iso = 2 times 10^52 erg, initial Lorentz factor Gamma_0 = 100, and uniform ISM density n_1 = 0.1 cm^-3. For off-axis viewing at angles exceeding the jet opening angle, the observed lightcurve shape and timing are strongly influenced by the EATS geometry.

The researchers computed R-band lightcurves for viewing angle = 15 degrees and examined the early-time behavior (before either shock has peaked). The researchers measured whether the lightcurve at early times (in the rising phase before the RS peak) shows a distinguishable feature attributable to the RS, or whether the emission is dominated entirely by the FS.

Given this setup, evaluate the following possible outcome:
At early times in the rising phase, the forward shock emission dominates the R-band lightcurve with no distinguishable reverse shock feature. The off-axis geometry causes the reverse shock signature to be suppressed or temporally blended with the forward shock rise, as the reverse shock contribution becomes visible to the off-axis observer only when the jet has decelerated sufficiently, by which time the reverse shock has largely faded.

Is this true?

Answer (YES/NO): NO